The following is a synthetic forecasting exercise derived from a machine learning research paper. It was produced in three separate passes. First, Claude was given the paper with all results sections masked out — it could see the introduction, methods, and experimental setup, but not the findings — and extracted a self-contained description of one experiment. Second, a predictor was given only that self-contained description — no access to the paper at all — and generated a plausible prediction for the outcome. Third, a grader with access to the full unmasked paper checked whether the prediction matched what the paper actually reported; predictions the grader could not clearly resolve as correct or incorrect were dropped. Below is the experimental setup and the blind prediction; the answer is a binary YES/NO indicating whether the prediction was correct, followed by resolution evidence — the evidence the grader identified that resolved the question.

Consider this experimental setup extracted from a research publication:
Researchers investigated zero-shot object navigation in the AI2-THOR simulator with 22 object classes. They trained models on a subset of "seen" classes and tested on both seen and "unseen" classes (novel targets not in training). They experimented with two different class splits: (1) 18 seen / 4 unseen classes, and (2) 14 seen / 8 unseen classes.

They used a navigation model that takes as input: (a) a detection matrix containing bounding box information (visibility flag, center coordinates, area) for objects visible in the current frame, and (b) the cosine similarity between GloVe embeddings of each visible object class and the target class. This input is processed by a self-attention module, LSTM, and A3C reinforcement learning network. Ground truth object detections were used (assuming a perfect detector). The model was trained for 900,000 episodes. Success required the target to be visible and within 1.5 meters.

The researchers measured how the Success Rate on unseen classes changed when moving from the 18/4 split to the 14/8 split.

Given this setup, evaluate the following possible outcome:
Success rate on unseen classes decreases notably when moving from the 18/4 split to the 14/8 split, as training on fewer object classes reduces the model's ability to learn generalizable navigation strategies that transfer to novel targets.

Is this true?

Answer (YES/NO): YES